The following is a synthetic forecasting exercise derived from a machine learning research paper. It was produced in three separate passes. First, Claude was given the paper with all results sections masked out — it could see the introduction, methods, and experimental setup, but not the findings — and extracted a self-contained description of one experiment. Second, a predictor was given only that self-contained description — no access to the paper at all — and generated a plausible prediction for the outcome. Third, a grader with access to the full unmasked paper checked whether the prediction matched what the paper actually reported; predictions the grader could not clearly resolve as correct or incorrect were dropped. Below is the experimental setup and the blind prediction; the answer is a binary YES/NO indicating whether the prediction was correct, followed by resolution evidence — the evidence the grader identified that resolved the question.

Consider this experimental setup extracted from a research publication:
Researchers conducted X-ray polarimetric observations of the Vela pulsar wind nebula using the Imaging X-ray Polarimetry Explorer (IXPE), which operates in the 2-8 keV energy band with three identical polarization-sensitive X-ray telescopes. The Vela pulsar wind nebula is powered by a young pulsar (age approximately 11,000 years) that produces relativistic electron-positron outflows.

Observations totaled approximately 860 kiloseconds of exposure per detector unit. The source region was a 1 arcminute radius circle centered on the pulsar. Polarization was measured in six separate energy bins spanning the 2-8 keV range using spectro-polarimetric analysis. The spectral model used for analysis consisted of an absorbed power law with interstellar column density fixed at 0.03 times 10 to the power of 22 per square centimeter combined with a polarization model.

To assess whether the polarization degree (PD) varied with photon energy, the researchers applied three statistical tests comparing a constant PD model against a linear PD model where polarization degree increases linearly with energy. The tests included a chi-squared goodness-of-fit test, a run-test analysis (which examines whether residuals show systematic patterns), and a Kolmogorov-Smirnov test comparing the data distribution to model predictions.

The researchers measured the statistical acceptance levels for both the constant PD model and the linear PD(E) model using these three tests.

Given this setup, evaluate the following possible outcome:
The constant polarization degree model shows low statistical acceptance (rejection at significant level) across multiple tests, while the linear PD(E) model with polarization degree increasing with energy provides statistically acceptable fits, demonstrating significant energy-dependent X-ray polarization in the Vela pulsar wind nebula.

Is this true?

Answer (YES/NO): NO